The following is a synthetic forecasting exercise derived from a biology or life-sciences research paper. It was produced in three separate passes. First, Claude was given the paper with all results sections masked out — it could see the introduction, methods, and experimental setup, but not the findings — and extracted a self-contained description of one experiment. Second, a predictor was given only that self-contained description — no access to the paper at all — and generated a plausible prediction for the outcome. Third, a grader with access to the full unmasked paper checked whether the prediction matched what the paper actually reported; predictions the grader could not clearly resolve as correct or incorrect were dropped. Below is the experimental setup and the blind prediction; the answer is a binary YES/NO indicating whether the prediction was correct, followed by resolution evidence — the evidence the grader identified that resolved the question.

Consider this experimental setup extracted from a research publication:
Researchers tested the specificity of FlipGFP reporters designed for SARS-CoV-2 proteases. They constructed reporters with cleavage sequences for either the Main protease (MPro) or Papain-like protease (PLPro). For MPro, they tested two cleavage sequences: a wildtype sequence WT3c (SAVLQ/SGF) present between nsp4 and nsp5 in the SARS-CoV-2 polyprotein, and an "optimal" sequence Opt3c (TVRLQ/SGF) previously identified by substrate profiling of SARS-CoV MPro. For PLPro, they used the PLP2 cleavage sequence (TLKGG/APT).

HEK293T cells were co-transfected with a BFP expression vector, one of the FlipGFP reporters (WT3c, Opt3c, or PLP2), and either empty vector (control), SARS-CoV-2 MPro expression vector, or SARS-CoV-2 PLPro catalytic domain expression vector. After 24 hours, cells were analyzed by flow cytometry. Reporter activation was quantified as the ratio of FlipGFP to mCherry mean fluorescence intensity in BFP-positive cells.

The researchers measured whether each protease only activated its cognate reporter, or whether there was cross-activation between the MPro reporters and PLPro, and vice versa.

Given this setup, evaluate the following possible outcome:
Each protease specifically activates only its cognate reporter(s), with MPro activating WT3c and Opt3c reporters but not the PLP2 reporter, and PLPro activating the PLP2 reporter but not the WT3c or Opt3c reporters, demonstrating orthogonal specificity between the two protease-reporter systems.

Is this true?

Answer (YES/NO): YES